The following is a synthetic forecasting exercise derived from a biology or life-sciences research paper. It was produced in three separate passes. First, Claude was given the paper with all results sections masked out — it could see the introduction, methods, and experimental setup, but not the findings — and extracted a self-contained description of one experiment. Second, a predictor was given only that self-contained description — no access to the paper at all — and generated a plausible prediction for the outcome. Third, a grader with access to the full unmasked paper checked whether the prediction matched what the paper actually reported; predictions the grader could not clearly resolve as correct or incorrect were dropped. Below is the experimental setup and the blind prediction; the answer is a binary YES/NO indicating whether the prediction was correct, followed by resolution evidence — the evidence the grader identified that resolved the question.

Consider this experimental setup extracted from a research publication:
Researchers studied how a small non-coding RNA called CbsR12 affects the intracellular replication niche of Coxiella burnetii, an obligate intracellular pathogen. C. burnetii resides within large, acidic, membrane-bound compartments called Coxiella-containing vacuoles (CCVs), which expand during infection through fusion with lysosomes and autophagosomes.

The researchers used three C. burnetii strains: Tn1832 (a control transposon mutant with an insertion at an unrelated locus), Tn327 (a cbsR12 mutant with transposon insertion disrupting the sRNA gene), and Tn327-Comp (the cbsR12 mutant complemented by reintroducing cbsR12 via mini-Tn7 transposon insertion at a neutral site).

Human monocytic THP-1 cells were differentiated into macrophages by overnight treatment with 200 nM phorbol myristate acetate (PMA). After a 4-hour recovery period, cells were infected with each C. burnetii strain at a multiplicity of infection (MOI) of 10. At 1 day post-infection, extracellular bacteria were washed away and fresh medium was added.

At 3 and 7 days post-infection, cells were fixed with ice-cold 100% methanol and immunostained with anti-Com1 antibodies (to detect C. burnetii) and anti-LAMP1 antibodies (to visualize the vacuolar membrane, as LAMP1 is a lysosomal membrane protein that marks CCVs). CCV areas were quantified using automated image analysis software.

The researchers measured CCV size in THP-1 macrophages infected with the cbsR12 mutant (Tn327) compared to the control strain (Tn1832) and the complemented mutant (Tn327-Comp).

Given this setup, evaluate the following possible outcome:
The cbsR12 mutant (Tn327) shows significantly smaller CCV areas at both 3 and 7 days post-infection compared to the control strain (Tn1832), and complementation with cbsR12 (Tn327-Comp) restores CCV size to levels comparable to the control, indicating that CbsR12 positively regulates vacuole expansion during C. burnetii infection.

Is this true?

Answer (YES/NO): NO